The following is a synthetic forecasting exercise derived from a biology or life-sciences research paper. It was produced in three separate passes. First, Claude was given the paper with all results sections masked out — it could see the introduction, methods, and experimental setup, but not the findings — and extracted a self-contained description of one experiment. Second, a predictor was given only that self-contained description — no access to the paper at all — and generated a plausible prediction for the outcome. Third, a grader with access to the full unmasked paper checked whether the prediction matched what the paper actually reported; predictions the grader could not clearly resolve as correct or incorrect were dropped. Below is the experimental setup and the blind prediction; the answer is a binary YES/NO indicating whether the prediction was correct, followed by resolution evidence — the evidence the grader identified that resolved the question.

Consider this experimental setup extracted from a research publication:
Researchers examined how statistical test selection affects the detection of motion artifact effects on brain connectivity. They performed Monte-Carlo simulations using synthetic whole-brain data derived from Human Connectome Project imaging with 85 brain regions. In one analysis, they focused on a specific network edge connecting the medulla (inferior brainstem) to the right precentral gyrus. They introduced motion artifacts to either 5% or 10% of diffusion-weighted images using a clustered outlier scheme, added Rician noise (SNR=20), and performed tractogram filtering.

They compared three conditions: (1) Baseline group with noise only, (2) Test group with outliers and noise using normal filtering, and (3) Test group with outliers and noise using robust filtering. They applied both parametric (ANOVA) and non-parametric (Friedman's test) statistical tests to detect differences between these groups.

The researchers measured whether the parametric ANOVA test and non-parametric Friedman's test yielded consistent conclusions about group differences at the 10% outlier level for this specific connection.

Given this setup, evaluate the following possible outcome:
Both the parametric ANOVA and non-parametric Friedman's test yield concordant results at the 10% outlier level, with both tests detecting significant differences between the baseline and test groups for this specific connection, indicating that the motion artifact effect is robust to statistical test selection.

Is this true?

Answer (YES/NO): NO